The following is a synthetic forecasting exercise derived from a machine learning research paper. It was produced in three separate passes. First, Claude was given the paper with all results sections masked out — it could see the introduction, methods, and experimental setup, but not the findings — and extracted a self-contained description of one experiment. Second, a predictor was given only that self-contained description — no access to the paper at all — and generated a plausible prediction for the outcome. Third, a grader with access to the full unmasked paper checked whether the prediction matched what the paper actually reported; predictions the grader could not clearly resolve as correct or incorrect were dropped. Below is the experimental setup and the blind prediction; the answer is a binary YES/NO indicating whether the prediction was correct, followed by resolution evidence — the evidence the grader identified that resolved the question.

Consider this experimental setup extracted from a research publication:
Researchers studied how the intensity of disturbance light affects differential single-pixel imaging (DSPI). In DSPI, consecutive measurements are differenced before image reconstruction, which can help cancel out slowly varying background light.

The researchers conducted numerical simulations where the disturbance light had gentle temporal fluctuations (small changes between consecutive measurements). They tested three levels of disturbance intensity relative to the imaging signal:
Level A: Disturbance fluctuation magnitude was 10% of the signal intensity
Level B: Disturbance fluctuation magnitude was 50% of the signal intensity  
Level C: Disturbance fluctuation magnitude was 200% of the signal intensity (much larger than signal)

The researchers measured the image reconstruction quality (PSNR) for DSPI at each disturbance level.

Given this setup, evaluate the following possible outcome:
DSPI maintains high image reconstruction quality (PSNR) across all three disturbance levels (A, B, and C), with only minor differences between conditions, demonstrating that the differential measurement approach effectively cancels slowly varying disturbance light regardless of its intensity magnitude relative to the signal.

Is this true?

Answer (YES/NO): NO